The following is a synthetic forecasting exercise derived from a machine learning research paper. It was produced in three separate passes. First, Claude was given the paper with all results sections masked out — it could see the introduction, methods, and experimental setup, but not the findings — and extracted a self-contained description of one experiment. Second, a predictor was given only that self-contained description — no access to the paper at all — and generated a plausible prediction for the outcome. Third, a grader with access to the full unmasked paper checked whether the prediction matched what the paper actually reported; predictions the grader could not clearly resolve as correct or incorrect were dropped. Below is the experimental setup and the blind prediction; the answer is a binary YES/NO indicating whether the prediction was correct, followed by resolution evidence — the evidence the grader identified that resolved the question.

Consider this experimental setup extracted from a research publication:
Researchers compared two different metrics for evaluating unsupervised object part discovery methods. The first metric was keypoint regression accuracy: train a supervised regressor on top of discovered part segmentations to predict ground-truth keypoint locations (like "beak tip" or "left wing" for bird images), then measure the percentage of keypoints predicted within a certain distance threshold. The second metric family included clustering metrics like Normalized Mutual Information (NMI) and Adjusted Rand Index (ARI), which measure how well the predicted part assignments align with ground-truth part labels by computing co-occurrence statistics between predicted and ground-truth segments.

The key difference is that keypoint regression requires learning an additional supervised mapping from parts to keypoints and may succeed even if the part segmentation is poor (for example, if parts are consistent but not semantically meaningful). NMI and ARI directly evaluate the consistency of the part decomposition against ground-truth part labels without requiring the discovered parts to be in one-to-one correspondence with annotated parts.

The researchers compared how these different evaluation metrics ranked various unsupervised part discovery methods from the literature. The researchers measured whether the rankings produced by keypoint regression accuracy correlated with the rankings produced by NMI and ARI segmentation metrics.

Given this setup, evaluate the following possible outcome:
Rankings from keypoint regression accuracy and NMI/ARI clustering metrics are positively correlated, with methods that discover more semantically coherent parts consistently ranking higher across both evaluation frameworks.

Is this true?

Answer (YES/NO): NO